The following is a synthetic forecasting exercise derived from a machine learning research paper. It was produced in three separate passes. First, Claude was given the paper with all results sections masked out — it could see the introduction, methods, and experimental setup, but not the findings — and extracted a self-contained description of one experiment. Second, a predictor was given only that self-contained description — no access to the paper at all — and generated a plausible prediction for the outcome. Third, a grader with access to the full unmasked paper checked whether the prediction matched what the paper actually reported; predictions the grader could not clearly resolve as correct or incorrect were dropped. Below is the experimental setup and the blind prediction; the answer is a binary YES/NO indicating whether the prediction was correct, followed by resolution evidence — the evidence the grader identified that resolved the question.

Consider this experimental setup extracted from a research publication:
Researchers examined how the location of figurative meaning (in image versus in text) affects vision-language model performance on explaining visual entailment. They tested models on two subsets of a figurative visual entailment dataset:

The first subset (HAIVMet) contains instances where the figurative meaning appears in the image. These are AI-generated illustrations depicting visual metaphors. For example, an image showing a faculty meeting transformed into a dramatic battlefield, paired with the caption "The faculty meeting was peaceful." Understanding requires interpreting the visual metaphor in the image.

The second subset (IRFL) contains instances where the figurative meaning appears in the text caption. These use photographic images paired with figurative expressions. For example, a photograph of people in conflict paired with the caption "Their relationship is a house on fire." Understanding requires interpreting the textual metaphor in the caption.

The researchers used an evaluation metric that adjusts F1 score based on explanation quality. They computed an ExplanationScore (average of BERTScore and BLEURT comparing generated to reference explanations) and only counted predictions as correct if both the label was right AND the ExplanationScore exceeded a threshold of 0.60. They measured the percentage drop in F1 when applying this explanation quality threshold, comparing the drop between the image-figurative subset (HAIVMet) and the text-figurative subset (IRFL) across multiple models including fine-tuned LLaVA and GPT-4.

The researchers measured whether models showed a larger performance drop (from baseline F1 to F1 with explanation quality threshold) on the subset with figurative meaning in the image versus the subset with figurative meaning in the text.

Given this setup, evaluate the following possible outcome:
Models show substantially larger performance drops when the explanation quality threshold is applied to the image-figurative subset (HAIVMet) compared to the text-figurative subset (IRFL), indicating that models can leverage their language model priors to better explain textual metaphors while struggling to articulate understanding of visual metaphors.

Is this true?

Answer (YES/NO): YES